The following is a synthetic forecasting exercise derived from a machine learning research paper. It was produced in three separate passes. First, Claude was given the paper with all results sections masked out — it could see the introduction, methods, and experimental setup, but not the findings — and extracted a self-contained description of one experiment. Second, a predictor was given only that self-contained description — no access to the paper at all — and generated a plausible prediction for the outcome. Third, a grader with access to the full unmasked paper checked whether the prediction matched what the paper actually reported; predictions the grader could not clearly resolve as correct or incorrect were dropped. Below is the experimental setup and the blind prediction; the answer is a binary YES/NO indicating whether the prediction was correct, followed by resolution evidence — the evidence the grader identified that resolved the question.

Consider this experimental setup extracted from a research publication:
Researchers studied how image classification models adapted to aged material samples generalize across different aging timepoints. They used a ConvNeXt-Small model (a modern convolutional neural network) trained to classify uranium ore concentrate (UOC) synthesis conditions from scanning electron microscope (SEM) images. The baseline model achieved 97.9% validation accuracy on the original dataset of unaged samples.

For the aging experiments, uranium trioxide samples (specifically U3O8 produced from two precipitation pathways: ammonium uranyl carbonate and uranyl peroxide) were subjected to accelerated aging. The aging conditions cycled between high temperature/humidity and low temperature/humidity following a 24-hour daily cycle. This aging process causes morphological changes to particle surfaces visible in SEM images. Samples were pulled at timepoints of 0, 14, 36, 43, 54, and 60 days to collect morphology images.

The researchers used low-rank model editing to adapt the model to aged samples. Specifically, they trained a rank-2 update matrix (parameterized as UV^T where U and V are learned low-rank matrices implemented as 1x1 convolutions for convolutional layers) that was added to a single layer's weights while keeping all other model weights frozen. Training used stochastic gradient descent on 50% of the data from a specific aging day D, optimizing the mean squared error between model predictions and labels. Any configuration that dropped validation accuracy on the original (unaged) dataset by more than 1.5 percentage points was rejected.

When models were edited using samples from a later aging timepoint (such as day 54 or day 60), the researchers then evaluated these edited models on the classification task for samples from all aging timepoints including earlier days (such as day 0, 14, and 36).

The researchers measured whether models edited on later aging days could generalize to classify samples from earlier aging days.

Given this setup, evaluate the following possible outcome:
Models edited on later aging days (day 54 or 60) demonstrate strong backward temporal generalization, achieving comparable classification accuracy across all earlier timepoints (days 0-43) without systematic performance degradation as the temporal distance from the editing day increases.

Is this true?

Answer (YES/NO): NO